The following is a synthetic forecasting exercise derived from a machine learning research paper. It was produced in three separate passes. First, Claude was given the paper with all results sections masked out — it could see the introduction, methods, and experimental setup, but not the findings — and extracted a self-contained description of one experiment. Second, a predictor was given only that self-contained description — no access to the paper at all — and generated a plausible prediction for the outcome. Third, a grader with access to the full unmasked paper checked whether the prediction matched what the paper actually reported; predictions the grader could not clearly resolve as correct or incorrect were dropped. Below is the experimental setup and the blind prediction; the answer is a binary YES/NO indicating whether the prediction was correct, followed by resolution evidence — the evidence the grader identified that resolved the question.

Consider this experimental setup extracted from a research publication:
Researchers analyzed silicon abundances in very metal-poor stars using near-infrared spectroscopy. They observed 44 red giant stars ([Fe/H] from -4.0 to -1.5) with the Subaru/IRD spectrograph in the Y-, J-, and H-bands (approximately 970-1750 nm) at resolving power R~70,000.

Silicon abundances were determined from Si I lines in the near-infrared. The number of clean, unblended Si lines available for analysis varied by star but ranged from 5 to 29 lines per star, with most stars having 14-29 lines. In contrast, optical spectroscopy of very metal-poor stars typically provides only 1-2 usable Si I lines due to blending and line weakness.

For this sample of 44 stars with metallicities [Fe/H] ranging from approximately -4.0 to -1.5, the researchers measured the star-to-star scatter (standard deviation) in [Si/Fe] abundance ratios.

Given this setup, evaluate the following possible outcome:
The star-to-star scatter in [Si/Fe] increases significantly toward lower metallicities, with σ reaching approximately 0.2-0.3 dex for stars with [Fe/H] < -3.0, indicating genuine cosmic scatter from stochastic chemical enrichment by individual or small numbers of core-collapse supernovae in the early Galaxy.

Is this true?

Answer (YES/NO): NO